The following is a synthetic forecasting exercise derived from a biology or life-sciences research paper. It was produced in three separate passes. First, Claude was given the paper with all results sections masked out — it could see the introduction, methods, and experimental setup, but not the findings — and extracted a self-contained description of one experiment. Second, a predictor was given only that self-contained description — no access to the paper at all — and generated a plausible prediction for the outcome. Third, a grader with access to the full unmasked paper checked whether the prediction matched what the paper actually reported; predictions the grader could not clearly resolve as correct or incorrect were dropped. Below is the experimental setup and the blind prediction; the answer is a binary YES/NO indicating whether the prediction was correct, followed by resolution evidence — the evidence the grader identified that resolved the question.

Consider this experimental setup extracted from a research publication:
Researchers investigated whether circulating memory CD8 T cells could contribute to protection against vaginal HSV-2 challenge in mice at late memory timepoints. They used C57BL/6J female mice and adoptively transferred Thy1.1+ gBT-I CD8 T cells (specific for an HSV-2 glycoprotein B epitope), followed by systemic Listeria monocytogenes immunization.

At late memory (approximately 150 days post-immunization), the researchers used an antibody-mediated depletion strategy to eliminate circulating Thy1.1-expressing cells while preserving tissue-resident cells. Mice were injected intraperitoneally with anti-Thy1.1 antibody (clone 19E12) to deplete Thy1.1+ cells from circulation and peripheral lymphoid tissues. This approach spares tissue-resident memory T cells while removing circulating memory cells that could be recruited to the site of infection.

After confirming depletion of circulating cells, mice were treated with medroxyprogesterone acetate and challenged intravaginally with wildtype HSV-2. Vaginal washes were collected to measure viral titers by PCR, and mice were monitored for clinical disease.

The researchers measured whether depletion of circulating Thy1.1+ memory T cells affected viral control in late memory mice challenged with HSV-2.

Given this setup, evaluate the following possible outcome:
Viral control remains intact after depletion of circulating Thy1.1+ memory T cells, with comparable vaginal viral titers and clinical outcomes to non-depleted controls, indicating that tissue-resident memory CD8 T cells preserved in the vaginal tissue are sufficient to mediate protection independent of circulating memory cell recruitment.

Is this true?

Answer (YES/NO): YES